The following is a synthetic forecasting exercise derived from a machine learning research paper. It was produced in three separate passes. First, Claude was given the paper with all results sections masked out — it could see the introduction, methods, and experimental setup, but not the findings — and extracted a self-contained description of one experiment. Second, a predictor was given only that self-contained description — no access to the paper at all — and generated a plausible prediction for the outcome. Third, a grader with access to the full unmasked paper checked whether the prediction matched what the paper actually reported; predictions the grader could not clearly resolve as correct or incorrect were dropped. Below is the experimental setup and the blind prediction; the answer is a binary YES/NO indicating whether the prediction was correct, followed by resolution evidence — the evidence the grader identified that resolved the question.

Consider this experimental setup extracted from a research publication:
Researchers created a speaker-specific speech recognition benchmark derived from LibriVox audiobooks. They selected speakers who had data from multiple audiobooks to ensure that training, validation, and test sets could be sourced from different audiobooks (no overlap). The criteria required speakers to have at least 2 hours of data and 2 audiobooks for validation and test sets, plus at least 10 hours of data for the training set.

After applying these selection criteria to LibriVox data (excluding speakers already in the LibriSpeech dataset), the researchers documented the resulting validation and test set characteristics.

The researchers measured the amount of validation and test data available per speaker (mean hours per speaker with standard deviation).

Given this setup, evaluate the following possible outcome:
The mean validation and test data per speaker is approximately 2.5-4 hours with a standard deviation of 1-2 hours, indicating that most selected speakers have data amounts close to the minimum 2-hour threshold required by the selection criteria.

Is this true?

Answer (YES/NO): YES